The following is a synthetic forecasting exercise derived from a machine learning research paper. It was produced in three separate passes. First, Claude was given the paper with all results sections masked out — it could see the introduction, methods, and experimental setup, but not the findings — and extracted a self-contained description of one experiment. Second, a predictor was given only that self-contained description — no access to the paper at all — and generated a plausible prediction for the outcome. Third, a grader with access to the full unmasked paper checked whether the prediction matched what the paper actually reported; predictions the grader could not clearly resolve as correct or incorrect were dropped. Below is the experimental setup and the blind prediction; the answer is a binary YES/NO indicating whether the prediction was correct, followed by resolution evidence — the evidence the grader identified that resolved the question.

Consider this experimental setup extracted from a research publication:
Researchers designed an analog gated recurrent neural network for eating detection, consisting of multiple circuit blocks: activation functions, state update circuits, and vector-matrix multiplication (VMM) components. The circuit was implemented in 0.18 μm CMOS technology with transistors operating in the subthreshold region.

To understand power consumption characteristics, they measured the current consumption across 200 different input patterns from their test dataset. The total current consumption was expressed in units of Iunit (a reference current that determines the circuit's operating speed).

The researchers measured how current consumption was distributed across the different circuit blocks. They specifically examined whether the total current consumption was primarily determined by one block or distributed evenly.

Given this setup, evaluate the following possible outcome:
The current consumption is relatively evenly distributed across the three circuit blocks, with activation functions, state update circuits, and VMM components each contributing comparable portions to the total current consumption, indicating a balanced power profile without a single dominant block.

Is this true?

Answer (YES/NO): NO